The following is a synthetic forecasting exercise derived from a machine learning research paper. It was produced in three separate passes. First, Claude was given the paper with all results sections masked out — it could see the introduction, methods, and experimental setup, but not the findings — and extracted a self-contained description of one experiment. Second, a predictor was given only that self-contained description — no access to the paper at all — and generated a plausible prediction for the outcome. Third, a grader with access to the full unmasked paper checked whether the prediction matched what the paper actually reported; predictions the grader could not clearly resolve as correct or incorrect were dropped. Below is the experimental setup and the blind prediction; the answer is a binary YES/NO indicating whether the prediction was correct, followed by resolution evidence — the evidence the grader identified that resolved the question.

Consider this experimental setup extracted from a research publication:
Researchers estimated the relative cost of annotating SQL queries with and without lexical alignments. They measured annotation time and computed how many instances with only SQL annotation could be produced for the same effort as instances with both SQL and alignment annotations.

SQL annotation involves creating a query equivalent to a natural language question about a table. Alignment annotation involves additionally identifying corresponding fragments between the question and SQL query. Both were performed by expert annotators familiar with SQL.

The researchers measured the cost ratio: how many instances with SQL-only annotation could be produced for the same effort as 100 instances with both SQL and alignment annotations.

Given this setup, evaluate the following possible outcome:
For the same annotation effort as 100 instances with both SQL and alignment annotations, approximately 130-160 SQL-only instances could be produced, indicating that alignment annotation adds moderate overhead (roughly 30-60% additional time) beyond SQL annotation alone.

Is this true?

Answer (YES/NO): YES